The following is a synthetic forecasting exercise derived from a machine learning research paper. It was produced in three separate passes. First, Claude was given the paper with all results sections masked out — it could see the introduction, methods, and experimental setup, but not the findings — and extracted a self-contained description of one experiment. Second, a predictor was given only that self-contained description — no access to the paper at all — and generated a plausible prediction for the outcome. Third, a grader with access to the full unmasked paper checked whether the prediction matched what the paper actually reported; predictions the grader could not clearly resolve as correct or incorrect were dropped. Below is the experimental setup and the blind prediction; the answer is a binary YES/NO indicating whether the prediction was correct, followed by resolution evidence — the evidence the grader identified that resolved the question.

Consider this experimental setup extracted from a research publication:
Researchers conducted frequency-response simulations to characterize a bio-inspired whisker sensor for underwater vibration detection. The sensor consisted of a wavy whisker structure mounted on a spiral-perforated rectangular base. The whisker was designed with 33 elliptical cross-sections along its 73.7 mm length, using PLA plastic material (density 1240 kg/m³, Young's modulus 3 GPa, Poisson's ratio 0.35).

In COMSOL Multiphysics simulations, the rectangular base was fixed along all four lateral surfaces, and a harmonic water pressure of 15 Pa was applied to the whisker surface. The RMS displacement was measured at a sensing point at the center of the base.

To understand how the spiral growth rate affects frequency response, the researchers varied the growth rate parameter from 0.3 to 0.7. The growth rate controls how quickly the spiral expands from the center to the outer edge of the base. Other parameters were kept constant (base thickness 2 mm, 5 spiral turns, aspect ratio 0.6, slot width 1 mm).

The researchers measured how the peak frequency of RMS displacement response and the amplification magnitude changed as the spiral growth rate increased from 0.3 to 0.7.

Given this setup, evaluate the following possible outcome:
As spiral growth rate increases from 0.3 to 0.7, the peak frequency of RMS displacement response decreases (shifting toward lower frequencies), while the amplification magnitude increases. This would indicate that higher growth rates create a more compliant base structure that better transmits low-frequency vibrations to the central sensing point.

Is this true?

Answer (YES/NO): NO